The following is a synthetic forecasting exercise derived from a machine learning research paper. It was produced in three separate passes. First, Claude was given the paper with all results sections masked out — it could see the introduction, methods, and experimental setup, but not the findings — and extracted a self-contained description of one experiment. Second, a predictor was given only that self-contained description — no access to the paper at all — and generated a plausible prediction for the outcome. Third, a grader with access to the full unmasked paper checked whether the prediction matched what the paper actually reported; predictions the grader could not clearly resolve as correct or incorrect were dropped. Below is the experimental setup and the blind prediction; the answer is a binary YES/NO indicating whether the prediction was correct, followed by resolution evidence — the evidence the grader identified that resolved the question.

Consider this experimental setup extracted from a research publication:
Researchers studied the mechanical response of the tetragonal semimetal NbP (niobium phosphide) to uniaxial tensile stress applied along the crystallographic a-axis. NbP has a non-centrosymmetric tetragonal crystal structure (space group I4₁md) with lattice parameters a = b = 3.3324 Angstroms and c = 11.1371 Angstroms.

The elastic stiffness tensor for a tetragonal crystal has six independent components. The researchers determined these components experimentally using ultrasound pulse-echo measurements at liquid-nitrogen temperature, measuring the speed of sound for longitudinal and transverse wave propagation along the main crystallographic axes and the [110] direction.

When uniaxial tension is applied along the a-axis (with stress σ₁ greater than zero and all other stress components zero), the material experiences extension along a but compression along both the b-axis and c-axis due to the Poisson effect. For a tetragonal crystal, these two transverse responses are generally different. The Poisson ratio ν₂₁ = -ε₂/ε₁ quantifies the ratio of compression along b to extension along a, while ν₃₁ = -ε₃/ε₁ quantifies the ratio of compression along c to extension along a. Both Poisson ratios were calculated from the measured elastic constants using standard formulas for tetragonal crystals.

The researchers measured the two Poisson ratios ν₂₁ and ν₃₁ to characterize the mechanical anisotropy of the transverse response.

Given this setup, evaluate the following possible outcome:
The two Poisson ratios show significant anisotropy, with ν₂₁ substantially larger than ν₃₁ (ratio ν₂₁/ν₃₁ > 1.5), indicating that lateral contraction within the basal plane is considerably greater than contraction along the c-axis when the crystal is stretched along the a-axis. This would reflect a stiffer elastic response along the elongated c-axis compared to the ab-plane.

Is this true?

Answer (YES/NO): YES